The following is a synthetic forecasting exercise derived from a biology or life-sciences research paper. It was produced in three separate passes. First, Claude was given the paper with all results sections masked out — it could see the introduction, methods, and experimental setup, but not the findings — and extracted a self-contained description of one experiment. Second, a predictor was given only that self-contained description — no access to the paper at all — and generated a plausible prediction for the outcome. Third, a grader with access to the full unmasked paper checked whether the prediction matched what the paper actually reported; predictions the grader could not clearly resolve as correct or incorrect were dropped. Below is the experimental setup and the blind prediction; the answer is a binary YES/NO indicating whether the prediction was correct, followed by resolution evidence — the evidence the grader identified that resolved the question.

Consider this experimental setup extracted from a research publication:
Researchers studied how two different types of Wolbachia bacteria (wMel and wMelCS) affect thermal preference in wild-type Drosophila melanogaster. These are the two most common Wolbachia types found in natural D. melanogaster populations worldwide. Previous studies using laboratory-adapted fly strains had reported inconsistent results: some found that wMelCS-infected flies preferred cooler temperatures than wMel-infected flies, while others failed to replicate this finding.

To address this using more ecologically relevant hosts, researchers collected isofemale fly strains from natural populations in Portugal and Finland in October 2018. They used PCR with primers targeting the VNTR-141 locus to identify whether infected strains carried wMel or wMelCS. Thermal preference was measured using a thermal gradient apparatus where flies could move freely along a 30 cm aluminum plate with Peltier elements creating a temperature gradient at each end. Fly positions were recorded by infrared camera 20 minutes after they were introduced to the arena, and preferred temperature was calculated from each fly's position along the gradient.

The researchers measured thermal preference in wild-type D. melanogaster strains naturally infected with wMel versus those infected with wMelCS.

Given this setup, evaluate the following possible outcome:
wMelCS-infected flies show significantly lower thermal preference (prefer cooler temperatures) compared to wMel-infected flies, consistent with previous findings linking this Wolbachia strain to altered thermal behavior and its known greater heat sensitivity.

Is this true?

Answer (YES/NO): NO